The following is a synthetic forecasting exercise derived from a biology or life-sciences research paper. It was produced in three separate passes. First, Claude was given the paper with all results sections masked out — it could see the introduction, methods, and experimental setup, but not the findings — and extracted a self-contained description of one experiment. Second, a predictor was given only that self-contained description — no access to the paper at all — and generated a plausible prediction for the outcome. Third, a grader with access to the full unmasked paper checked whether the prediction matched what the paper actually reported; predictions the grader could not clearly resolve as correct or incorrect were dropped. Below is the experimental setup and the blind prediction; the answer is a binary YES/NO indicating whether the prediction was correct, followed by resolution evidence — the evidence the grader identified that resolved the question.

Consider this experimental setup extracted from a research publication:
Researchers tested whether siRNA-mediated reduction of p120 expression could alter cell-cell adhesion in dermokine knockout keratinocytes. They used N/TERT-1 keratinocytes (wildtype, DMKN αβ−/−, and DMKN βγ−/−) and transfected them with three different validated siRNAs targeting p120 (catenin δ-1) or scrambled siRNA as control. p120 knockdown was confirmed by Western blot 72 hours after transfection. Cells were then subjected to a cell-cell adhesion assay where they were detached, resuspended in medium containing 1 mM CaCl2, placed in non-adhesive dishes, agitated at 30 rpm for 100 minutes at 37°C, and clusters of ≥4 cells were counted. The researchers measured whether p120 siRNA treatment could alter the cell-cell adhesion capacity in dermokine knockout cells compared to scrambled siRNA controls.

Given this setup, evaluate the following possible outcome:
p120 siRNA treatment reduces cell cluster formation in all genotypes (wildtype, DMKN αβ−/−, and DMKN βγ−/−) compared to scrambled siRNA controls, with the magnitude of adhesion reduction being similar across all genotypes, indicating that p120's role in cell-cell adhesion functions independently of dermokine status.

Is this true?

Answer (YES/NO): NO